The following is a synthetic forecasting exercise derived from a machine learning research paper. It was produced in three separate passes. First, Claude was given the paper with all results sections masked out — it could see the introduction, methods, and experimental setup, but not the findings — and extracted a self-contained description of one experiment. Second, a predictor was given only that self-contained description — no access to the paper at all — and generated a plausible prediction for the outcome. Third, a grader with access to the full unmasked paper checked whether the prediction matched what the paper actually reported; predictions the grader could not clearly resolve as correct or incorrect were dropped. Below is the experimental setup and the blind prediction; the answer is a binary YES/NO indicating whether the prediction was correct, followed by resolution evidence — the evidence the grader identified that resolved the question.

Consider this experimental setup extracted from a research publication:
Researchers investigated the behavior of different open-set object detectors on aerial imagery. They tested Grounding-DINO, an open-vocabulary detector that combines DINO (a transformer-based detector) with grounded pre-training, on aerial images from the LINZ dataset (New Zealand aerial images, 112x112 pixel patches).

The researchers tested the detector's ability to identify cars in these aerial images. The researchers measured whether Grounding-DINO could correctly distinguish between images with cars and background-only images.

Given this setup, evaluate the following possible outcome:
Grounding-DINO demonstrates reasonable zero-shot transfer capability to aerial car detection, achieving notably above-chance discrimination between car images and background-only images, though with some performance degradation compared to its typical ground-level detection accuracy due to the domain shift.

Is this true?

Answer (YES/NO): NO